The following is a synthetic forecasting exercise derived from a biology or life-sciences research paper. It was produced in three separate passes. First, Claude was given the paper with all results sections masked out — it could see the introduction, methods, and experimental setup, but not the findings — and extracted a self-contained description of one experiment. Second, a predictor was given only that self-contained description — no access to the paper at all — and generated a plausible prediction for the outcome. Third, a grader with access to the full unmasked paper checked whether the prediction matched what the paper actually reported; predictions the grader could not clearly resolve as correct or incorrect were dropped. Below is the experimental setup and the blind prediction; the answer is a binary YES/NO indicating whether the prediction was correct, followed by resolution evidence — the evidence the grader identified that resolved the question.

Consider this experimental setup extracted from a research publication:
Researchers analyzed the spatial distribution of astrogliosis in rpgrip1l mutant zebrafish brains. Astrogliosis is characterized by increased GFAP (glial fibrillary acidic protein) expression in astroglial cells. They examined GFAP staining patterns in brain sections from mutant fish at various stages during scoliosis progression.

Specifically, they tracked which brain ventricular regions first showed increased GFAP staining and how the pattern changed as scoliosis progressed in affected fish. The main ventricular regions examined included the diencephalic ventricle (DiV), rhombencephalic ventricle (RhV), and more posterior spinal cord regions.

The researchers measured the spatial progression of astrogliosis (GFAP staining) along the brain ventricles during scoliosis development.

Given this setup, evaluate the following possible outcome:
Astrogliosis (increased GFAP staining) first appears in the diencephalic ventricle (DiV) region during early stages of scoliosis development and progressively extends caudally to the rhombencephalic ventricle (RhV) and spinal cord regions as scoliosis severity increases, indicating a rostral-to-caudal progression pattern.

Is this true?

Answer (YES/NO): NO